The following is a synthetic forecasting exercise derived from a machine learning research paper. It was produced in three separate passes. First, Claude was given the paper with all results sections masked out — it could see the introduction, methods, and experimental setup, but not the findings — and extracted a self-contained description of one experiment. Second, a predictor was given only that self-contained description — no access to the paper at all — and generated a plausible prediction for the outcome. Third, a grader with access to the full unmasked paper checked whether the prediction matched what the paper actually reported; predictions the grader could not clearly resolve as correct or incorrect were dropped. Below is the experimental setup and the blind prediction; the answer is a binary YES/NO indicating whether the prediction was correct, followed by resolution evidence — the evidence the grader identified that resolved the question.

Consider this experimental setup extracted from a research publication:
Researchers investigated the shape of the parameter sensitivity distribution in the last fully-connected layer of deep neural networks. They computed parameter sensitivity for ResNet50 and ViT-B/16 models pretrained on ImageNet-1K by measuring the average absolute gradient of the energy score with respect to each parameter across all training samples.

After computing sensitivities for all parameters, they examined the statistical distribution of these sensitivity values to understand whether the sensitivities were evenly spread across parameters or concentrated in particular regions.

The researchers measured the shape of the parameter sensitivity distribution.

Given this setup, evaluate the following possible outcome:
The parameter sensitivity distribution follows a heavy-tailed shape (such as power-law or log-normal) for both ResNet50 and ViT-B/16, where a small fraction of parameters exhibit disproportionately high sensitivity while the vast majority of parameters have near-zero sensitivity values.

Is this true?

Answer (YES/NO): YES